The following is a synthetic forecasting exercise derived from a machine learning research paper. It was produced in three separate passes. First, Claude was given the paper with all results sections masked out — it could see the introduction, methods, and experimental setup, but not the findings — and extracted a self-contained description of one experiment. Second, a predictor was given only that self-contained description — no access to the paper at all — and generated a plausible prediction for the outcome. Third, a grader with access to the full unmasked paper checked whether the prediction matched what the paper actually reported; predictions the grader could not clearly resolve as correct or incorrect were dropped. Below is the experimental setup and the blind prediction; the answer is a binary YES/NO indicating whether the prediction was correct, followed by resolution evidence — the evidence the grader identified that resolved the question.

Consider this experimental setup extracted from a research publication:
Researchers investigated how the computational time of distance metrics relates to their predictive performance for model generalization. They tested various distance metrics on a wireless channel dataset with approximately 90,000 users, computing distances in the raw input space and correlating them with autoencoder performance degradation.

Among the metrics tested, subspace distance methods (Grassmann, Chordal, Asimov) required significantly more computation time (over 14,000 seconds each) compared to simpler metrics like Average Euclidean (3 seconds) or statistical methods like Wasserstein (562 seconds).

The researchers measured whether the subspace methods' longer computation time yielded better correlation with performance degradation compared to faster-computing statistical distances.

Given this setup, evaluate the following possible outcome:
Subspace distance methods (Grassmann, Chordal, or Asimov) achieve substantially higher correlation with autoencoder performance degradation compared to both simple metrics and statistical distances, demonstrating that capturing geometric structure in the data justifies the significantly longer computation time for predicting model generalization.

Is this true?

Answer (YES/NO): NO